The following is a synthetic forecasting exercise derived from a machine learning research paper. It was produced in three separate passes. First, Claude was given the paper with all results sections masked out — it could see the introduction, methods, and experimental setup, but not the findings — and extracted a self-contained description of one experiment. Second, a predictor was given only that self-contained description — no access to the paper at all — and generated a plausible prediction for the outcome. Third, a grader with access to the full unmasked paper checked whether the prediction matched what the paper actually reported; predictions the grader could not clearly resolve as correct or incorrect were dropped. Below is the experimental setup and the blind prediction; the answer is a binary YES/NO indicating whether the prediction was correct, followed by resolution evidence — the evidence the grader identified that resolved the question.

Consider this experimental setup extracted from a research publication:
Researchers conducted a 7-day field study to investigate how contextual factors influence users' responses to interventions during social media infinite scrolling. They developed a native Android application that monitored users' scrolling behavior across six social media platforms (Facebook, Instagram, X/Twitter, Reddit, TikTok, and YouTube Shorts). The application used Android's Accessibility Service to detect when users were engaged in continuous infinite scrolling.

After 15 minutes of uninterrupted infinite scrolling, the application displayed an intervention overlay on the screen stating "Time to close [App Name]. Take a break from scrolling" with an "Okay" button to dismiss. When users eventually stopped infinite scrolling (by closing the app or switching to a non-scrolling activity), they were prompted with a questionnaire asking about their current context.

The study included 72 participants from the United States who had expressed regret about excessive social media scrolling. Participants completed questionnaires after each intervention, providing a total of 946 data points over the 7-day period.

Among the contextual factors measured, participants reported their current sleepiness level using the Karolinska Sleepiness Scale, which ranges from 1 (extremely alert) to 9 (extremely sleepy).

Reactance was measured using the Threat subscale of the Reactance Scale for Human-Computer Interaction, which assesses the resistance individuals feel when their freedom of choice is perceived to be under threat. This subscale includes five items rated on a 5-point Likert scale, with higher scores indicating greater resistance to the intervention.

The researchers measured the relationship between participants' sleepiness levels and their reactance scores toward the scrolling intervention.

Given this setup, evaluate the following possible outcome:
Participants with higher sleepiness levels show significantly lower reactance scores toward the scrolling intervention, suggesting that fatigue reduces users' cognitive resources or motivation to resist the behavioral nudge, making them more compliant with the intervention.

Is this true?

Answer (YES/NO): YES